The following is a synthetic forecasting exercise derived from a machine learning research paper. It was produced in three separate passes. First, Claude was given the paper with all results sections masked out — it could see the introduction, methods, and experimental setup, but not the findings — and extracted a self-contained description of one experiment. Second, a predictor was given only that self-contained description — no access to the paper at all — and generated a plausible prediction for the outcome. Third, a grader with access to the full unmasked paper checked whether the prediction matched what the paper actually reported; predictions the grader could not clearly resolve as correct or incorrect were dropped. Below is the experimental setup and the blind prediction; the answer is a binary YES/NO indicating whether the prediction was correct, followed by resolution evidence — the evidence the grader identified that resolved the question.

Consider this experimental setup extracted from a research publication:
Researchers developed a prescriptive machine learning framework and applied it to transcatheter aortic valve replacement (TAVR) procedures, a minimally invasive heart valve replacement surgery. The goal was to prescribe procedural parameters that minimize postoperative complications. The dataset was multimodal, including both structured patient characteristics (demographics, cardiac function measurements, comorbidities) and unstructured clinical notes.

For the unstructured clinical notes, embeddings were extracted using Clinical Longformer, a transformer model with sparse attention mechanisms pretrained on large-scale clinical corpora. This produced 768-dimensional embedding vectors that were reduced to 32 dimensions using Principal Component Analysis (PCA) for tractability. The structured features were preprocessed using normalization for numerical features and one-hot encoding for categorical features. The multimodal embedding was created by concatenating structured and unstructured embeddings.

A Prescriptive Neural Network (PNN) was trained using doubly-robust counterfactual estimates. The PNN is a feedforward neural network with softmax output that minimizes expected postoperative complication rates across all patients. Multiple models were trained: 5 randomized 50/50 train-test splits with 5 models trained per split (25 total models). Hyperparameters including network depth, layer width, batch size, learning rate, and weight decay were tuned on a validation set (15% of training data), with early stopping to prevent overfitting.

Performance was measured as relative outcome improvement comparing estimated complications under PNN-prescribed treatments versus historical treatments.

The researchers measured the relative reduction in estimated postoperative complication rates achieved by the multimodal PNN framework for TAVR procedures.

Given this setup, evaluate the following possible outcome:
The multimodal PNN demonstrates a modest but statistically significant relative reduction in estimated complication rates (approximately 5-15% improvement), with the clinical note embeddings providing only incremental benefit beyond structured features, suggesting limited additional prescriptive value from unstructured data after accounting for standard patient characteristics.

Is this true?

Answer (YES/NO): NO